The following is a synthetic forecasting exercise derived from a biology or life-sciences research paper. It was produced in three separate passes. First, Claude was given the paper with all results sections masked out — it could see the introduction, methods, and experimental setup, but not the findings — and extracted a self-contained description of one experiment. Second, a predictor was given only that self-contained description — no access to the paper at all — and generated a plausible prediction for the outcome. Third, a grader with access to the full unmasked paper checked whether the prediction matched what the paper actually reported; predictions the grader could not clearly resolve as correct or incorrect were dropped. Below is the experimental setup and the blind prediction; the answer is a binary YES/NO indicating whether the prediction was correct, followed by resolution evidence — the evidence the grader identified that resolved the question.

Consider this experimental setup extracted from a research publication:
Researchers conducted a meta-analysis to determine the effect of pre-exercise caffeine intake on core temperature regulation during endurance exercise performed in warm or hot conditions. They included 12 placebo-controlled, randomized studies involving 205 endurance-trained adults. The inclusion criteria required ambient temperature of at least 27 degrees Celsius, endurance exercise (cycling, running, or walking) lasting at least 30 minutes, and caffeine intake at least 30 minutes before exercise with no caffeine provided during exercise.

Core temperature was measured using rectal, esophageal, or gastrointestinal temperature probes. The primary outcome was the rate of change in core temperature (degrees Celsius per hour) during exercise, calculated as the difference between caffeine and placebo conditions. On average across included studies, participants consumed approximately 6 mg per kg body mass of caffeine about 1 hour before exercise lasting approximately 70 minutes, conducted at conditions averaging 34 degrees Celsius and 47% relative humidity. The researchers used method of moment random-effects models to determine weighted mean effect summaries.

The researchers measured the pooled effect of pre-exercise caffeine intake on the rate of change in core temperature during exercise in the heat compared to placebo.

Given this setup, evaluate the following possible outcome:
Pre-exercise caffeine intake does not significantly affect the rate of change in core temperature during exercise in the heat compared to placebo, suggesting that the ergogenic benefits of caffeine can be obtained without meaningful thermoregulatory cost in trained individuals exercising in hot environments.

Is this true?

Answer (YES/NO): NO